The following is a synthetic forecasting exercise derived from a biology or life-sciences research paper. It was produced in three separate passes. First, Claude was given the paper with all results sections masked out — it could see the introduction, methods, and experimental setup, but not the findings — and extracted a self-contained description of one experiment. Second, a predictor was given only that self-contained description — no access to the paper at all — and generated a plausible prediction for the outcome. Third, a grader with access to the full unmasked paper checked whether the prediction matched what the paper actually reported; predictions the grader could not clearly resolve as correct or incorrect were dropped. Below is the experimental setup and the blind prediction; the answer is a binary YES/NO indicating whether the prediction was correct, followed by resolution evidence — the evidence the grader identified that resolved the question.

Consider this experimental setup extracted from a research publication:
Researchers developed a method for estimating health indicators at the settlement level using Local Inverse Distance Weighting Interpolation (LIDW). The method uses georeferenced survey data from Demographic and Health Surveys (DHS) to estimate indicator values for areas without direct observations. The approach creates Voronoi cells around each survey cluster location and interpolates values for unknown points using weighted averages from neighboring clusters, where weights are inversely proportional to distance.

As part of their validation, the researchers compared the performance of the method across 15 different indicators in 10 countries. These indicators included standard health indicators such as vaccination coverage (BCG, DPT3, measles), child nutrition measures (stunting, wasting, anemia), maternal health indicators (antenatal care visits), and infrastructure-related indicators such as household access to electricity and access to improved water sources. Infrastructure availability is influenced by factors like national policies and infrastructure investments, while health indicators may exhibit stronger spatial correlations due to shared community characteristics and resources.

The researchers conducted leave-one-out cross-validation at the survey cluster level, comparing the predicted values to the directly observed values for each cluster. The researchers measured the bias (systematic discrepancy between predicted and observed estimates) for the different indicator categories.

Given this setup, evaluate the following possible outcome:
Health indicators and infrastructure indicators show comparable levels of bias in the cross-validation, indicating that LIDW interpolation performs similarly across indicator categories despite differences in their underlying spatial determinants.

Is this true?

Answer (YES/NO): NO